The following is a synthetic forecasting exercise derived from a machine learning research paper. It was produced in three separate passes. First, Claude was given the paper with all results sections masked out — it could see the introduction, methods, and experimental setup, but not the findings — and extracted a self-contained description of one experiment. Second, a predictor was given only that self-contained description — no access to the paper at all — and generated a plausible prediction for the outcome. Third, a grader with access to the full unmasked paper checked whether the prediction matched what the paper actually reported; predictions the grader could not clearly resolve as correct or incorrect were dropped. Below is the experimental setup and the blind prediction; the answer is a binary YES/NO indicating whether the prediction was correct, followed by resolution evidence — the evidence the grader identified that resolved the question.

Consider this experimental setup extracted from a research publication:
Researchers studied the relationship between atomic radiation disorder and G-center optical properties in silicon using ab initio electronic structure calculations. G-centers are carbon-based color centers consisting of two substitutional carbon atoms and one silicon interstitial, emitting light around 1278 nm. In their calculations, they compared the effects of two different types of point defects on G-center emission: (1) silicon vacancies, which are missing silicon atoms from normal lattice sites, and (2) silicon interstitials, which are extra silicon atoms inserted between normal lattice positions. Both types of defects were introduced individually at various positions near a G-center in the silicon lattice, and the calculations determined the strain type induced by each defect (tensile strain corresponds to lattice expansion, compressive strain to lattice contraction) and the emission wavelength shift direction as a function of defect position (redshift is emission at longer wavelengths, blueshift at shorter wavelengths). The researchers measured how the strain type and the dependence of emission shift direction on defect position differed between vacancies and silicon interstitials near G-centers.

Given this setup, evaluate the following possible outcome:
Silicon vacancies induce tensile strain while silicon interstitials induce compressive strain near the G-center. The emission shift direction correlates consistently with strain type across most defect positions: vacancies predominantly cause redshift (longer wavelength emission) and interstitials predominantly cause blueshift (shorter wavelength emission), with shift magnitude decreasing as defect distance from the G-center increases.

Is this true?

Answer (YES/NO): NO